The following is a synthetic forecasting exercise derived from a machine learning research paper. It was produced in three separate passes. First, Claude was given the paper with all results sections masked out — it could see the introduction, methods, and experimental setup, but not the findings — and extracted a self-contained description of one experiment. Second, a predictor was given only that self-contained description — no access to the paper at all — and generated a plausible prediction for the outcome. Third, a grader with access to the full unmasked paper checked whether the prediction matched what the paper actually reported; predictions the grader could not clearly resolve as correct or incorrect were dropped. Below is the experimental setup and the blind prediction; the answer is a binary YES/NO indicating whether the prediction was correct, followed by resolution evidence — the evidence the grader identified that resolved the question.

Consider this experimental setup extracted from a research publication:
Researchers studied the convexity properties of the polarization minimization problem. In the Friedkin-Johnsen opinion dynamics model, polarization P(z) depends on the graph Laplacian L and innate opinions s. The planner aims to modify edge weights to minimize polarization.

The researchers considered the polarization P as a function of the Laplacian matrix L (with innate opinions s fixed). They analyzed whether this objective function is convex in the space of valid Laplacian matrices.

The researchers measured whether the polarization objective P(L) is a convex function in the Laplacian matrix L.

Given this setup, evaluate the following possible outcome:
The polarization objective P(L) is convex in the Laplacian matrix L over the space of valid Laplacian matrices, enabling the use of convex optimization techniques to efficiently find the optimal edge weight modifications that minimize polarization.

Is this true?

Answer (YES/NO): NO